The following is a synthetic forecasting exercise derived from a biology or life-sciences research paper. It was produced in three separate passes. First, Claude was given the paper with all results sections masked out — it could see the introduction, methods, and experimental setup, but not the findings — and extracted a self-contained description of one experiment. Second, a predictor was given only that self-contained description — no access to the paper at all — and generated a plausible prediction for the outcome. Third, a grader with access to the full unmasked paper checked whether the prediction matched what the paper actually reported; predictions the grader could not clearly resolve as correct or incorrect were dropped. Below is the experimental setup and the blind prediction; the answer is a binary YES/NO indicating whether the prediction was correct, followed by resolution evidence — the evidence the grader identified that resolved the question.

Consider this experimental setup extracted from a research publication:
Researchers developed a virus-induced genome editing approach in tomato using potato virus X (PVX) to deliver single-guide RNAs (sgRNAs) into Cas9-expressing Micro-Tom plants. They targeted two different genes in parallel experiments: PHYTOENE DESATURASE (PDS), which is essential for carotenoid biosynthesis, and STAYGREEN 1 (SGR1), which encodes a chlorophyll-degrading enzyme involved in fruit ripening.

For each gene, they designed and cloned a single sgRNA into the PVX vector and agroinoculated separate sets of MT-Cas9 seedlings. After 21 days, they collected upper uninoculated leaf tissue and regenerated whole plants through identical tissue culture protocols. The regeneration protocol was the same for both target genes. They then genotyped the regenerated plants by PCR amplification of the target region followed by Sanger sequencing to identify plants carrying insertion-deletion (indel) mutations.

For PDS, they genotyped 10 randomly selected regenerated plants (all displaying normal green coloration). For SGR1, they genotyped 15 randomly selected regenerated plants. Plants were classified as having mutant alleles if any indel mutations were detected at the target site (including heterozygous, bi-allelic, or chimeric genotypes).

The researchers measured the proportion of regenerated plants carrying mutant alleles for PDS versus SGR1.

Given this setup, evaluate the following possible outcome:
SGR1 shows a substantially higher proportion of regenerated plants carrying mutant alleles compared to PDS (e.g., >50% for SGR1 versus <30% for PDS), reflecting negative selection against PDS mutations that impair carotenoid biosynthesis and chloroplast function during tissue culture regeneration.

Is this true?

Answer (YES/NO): NO